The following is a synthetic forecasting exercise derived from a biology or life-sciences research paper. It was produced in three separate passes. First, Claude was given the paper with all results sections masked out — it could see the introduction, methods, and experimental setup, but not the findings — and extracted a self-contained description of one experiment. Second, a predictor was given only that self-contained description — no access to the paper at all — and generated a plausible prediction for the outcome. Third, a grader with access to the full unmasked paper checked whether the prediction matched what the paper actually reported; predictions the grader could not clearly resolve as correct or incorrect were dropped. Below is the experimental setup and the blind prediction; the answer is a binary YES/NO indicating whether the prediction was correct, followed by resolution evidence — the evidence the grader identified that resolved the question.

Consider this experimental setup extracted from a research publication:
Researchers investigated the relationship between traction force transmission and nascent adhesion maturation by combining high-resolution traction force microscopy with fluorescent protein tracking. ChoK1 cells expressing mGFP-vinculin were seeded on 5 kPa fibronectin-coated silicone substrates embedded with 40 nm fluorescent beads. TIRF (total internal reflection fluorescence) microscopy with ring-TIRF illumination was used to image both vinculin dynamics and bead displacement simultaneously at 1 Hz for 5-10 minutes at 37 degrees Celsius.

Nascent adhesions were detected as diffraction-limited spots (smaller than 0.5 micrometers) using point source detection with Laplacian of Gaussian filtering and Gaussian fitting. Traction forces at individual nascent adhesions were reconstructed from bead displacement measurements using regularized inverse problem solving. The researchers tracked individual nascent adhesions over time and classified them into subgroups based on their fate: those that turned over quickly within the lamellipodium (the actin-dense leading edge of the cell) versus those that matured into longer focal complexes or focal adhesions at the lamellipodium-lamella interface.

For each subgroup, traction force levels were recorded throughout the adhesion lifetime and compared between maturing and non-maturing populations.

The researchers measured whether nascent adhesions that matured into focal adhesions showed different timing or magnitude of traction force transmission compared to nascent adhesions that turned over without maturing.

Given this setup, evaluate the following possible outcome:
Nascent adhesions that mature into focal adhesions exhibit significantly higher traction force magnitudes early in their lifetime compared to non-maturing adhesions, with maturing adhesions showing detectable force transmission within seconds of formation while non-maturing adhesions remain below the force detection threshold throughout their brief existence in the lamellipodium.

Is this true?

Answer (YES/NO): NO